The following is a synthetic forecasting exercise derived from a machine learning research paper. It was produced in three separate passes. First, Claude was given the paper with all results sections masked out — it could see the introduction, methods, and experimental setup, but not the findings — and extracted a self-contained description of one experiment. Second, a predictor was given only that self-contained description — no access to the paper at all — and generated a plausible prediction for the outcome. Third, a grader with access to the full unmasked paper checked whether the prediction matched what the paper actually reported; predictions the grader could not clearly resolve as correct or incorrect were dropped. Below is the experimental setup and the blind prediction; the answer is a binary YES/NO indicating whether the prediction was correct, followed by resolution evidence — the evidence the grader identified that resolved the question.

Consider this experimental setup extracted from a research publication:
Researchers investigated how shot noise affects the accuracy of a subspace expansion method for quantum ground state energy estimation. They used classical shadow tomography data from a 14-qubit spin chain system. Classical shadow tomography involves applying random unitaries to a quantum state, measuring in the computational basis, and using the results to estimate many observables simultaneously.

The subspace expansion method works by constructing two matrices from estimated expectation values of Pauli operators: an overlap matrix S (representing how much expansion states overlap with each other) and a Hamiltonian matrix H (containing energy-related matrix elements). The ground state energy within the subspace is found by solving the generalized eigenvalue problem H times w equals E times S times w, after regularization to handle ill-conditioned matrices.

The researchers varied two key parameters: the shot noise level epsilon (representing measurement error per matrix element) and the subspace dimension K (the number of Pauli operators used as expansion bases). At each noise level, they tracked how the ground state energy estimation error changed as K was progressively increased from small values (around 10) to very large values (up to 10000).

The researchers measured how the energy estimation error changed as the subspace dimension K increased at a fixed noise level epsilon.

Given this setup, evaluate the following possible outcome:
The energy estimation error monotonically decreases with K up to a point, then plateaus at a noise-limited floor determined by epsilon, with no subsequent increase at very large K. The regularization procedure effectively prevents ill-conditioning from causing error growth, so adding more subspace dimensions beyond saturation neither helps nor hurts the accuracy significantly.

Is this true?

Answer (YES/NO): YES